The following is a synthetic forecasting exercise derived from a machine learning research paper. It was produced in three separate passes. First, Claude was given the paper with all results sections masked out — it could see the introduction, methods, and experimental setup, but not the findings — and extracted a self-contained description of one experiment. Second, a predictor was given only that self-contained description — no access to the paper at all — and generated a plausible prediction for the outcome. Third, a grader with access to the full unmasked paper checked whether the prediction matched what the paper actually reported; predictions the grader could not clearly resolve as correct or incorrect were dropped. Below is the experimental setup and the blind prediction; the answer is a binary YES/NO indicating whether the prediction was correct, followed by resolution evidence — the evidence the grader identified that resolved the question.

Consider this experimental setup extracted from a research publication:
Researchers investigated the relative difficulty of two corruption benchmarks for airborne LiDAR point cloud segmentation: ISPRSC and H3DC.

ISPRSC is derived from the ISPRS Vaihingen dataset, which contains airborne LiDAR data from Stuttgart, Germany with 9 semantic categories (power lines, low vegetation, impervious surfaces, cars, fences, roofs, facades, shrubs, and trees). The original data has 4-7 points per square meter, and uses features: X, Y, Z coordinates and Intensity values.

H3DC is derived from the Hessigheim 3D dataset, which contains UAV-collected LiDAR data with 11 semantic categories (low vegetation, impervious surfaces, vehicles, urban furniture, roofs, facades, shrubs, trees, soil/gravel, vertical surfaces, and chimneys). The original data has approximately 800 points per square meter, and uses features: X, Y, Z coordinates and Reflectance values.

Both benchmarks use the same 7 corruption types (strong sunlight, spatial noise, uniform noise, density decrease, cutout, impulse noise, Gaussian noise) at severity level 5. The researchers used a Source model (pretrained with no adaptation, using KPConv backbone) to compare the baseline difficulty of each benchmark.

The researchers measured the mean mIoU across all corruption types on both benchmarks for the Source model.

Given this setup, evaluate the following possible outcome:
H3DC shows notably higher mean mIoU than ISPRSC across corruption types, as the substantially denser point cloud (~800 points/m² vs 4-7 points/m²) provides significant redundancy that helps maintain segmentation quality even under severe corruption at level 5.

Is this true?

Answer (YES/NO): NO